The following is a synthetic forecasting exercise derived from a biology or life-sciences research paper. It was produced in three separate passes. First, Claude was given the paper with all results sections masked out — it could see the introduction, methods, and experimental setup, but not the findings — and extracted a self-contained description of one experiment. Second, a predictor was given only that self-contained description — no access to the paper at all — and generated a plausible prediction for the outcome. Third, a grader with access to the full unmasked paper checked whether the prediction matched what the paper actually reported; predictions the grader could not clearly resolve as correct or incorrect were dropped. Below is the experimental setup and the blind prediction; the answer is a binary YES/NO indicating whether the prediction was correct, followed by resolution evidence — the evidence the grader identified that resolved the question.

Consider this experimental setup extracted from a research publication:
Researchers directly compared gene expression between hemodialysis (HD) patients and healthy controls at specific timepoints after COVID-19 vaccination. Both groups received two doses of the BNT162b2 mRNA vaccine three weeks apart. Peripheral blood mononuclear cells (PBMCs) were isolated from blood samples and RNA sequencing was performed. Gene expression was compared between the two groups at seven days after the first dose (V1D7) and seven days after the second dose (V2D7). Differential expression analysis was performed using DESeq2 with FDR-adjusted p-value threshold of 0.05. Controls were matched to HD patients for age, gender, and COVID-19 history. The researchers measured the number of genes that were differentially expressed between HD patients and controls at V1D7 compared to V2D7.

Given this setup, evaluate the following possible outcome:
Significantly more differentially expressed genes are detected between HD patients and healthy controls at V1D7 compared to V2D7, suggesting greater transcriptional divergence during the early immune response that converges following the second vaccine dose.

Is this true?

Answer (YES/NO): NO